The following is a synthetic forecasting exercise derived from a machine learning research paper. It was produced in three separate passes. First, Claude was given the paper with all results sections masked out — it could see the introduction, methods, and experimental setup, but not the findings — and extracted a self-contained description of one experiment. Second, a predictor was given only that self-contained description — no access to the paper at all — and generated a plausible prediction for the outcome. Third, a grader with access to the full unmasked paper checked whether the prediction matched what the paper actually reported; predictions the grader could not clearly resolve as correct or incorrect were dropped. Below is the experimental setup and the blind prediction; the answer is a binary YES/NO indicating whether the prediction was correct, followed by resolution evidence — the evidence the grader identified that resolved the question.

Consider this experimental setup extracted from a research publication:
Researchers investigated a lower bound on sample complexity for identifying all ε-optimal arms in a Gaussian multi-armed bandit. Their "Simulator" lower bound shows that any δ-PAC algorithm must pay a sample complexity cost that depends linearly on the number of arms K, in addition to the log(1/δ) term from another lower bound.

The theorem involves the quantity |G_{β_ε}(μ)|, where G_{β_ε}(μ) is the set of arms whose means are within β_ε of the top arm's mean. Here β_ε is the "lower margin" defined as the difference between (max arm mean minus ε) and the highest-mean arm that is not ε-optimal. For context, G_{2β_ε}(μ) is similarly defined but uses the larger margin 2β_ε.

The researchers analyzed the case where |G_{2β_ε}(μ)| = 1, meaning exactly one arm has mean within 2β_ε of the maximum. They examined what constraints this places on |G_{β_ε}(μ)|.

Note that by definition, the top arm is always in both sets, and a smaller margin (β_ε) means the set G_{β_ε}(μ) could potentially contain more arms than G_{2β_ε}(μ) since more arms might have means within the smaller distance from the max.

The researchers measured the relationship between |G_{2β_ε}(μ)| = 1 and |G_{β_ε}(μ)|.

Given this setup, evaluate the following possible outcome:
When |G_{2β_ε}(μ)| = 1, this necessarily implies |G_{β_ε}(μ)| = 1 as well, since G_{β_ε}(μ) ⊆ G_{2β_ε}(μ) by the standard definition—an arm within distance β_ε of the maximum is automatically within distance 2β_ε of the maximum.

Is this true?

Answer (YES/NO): YES